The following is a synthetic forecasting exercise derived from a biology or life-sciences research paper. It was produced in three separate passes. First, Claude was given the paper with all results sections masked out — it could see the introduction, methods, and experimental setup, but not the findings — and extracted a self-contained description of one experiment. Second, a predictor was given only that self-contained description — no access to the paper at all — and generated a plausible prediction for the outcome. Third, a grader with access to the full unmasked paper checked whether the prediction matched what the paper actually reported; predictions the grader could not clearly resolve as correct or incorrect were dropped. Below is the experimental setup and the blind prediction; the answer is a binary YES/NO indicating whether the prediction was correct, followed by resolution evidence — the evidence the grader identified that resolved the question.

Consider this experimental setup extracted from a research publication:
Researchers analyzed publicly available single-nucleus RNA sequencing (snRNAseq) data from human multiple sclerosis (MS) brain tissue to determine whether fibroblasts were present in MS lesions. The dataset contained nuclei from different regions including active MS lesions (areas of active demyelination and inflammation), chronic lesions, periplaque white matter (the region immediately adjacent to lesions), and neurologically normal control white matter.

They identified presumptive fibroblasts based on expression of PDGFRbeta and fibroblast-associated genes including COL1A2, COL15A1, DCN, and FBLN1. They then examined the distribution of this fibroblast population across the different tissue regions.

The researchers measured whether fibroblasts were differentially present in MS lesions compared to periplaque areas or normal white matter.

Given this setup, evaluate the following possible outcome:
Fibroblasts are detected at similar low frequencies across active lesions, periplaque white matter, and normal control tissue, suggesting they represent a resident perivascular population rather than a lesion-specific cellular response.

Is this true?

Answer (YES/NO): NO